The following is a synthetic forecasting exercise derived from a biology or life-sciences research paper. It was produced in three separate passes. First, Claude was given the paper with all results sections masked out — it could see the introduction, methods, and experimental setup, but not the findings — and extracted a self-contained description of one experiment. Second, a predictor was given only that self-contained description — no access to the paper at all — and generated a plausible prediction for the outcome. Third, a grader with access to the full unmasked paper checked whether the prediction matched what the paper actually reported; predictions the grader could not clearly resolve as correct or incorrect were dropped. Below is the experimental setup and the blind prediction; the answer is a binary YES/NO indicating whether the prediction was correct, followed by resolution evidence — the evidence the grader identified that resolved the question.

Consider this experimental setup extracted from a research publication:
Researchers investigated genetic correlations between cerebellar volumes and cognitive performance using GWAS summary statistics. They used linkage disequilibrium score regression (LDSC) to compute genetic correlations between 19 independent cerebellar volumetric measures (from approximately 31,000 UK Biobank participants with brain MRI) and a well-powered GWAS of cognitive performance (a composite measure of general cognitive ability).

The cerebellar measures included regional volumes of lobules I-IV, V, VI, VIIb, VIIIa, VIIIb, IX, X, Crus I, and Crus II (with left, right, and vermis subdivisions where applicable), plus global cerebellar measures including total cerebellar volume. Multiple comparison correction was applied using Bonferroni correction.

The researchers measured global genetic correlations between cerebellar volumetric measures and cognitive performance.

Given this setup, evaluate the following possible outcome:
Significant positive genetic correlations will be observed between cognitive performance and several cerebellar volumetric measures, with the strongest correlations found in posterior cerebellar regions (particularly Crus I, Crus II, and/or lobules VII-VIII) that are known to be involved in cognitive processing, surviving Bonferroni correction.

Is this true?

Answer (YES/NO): NO